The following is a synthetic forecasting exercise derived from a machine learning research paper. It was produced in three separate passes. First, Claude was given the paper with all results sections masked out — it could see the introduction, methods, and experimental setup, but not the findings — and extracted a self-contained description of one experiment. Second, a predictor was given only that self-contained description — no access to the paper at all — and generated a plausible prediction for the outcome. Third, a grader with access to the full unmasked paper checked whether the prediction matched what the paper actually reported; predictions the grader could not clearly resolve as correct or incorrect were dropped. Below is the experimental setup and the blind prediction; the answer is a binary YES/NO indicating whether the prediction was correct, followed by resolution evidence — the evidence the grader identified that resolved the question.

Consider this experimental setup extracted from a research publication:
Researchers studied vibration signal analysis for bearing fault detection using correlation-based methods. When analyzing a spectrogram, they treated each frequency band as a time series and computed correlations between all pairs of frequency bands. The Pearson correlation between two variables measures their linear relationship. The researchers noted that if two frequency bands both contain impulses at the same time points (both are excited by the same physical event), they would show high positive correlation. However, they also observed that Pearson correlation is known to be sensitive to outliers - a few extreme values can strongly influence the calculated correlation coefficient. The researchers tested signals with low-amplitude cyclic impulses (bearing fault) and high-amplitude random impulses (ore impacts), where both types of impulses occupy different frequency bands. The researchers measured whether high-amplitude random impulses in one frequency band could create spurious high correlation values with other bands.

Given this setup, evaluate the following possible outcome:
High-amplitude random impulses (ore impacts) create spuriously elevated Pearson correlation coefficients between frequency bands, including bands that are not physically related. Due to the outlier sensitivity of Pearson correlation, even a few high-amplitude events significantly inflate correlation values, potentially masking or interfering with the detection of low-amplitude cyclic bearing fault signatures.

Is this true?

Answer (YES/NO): YES